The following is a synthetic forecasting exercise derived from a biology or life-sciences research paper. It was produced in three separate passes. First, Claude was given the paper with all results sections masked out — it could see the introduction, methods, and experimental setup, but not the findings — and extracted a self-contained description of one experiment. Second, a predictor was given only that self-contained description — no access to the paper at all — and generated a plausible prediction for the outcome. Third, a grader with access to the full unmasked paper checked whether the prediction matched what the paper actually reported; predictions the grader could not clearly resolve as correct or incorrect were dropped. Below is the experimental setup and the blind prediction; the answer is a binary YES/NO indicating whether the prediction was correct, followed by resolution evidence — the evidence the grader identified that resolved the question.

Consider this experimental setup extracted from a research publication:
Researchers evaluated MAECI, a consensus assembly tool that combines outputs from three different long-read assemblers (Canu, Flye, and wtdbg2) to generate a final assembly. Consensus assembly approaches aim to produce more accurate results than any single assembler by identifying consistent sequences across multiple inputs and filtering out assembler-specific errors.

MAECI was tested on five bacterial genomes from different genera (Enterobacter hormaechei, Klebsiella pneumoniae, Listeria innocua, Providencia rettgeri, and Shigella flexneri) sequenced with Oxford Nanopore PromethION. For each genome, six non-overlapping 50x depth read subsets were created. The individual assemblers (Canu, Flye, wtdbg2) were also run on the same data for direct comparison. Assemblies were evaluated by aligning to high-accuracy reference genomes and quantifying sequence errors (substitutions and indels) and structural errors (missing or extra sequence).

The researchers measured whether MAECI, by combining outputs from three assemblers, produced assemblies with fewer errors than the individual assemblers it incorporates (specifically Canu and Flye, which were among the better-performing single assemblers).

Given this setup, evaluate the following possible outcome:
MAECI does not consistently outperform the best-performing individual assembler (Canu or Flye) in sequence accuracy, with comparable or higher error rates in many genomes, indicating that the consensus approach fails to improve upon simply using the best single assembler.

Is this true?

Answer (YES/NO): YES